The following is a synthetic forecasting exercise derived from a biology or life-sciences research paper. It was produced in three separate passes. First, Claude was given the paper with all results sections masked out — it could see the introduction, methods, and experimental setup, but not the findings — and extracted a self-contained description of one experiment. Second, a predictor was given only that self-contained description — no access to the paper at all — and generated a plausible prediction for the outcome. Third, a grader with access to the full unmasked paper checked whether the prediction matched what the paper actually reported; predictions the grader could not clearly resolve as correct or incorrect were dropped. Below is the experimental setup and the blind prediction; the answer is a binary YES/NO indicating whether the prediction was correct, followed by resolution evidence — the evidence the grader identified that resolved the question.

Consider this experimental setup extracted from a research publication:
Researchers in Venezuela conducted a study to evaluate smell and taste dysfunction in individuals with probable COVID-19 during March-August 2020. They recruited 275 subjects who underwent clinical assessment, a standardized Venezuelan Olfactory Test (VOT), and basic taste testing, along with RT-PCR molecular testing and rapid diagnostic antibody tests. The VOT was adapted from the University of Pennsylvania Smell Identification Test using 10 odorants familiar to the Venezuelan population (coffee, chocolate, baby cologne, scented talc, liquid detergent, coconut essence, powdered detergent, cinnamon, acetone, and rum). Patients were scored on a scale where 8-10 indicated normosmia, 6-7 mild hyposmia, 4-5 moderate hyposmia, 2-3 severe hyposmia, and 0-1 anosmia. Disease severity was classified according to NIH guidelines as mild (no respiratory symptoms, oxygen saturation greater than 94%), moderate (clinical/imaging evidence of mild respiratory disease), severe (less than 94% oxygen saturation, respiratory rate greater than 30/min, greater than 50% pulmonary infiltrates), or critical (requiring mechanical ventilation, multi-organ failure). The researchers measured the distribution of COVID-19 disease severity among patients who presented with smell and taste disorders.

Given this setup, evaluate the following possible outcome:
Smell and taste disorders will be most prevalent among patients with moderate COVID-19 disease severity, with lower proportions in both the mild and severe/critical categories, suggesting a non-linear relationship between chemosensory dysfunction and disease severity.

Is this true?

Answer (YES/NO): NO